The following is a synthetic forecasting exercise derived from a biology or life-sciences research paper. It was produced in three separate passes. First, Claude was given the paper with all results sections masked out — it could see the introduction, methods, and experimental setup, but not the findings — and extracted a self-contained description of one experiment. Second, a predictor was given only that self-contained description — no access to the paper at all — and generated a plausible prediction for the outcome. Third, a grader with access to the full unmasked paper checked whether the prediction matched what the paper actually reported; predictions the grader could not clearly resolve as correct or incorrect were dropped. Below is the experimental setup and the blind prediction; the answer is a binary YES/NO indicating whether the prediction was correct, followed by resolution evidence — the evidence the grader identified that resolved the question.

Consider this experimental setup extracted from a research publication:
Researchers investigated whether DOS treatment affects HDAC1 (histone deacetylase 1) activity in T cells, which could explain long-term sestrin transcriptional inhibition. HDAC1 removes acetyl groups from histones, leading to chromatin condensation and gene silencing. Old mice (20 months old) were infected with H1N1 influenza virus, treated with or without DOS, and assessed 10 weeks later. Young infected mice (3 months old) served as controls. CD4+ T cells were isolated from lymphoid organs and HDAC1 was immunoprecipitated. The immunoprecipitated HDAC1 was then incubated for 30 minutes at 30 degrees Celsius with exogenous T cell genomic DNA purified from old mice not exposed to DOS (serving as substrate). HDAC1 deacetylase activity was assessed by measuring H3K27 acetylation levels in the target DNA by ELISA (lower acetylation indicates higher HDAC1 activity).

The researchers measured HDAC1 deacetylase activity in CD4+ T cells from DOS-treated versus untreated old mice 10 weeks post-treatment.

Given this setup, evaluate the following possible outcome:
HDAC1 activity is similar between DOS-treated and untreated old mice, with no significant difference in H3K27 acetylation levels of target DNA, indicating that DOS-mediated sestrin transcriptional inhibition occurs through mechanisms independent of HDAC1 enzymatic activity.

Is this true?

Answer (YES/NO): NO